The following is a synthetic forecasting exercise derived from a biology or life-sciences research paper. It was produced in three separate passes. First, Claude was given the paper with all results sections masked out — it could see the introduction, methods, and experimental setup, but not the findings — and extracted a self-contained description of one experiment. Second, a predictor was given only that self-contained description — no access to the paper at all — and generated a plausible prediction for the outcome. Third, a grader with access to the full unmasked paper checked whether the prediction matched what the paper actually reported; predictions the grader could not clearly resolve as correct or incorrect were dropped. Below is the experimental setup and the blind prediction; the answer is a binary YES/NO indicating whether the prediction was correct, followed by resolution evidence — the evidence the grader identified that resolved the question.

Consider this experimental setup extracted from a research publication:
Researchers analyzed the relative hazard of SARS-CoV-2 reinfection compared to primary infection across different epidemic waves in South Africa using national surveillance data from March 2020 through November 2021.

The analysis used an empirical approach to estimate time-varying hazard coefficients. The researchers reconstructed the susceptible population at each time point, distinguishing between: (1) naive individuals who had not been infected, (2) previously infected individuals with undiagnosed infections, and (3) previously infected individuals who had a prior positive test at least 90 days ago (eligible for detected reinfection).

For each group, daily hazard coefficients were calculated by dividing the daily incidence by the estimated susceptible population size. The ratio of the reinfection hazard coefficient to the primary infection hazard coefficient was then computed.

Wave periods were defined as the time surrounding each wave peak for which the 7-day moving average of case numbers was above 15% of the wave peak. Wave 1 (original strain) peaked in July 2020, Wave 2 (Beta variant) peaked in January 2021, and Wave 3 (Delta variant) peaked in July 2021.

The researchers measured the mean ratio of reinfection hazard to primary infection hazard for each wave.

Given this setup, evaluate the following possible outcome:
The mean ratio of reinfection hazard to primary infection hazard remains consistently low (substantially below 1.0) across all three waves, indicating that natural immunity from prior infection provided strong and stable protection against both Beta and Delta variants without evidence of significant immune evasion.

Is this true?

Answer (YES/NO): YES